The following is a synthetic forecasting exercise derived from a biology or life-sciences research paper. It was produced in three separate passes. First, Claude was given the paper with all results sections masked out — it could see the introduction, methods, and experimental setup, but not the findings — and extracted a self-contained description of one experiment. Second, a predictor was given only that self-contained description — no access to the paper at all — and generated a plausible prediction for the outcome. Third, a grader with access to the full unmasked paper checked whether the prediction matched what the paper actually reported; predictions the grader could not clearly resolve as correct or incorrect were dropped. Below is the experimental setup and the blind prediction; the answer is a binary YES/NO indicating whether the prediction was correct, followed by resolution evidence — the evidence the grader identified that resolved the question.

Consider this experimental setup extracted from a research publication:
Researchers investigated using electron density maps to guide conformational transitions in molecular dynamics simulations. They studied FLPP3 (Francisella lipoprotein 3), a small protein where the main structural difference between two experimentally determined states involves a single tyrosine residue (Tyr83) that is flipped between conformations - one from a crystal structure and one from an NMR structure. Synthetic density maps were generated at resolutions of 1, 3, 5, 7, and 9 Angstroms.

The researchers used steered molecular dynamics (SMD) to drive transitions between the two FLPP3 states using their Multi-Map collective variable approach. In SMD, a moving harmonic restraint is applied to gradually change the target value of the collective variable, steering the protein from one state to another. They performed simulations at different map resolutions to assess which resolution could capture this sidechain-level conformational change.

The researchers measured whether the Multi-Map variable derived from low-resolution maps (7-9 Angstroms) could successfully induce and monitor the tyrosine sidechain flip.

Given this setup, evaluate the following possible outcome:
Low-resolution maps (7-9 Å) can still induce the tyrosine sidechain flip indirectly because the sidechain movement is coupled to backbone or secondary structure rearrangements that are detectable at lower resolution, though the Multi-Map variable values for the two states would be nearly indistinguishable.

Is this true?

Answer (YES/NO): NO